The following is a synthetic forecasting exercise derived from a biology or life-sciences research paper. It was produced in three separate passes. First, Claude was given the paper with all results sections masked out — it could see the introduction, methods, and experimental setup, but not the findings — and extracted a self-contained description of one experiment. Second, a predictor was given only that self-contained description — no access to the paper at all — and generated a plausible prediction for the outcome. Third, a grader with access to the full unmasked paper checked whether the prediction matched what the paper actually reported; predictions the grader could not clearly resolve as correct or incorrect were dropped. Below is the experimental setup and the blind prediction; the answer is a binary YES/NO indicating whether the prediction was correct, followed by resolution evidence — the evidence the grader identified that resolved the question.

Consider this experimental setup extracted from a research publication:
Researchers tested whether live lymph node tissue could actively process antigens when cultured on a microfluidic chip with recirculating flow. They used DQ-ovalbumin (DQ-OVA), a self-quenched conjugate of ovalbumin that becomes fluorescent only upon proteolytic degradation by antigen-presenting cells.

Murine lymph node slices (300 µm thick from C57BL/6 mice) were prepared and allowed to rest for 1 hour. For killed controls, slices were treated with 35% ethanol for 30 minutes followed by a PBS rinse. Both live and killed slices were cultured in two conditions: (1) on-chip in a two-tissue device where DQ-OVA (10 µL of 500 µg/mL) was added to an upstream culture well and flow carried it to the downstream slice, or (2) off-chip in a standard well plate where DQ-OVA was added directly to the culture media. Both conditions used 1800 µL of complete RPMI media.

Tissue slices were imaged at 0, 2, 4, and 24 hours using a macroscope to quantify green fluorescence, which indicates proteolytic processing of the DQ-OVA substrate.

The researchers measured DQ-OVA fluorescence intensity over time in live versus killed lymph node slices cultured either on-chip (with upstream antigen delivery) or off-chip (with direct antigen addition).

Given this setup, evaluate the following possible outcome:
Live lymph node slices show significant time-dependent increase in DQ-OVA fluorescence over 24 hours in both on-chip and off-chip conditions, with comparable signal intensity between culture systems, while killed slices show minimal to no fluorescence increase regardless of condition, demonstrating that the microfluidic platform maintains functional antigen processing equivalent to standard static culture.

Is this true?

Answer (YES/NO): NO